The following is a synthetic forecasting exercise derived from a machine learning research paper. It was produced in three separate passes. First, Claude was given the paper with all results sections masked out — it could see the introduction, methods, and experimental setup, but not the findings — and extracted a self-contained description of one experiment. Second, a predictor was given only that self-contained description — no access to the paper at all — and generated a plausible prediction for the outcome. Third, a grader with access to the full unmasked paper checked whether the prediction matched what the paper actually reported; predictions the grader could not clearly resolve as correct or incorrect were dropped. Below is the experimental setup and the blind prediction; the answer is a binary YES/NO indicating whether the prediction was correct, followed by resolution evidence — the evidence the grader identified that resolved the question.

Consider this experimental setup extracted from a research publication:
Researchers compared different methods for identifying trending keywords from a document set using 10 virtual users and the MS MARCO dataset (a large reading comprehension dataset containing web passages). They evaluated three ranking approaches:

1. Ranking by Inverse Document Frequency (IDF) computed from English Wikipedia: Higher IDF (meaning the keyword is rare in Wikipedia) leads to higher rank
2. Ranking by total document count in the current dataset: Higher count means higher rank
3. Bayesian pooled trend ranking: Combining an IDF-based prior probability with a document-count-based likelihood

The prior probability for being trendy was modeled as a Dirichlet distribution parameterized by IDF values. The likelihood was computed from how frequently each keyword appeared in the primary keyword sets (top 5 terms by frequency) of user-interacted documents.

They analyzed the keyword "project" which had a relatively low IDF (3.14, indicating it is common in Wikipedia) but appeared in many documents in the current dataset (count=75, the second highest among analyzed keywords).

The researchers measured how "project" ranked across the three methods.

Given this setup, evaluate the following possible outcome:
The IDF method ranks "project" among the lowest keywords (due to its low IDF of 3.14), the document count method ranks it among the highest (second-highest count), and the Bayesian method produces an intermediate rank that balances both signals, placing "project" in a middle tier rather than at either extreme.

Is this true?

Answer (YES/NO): NO